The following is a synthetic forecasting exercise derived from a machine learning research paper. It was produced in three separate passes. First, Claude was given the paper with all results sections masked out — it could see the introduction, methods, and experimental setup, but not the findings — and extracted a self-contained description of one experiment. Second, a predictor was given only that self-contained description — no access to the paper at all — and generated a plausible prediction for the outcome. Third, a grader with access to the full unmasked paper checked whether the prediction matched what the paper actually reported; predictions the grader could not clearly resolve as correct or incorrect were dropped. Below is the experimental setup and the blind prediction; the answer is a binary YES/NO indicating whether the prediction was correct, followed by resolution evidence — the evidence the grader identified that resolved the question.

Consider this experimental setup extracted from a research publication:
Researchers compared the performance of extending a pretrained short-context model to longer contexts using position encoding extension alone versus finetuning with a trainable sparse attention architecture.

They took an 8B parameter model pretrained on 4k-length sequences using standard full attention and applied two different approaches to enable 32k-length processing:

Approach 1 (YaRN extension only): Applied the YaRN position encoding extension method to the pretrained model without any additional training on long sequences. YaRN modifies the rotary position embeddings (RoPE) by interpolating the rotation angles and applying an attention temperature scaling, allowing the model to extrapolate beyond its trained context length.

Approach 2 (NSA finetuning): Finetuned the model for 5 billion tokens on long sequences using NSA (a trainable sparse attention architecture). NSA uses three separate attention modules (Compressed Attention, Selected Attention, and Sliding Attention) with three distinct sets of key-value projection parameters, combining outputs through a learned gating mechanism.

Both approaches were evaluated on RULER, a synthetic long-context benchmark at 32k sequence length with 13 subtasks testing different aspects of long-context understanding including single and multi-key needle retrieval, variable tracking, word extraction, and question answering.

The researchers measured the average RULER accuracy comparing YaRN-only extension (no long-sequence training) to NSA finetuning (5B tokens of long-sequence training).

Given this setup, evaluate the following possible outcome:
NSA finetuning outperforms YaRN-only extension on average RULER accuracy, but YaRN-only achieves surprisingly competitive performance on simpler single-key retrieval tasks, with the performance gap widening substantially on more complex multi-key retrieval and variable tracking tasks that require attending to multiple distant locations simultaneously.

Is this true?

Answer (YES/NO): NO